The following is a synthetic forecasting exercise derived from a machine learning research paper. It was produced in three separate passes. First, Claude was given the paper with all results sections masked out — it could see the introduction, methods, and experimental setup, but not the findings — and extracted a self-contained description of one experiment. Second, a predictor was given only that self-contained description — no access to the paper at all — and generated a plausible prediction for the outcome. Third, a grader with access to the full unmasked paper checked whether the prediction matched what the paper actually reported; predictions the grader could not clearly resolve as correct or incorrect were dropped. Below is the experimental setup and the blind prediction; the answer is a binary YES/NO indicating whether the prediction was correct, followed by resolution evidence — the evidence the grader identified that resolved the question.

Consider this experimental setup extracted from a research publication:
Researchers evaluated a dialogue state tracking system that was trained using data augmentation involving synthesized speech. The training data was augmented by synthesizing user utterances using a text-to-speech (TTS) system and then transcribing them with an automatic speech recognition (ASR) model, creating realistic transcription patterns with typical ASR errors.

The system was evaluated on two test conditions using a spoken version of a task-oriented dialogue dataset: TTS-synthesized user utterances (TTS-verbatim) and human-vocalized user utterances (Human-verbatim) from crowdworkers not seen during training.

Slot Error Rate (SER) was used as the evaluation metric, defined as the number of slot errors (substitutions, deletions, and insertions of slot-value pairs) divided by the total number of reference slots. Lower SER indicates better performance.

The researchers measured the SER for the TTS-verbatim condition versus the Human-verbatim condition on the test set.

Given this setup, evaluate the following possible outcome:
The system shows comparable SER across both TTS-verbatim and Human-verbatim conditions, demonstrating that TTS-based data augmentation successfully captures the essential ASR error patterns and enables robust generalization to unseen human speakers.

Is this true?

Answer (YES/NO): NO